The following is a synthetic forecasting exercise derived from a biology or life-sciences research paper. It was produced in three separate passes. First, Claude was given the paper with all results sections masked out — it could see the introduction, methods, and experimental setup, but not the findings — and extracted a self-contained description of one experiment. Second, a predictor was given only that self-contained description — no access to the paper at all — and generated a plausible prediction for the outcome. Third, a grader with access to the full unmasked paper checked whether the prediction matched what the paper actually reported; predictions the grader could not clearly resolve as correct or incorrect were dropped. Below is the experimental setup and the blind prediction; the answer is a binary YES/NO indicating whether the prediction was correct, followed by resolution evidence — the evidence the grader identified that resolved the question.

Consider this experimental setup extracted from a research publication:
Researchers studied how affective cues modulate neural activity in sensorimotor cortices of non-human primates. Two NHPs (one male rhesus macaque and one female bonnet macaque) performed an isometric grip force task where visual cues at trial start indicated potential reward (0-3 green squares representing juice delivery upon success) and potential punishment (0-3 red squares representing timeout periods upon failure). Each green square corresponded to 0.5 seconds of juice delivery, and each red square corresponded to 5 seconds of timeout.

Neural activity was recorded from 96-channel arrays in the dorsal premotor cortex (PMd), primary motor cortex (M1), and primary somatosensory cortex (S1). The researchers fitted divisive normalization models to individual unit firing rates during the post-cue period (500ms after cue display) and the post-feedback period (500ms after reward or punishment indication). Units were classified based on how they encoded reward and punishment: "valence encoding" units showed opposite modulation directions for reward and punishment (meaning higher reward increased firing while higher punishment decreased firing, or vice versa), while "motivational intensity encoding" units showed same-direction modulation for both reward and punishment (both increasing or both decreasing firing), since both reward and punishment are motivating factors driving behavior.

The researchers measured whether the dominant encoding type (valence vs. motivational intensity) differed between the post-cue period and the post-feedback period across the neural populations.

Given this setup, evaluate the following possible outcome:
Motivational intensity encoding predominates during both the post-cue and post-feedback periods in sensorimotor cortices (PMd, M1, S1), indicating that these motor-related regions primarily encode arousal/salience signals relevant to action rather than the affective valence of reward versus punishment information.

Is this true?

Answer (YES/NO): NO